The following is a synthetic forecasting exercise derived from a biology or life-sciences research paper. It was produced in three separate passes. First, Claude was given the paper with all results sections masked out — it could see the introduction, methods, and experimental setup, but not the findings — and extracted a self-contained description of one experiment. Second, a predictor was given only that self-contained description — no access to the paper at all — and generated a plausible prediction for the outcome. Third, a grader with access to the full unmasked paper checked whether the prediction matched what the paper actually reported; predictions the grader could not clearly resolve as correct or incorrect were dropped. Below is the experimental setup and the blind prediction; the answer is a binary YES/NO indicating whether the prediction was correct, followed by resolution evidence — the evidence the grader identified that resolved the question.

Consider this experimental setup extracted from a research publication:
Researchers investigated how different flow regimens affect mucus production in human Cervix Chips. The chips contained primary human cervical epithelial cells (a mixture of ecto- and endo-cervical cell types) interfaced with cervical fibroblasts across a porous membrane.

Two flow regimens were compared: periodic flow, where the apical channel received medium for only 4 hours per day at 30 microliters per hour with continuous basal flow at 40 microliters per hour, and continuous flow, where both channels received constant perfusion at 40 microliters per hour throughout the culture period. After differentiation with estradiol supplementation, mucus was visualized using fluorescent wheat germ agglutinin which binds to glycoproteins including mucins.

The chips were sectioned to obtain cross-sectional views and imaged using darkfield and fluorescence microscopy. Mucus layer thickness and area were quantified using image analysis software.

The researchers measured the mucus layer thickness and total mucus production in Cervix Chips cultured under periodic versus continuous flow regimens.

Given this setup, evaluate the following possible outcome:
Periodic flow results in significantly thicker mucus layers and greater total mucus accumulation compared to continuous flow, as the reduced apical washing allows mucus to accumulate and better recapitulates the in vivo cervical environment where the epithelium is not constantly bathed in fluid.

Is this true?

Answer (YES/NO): NO